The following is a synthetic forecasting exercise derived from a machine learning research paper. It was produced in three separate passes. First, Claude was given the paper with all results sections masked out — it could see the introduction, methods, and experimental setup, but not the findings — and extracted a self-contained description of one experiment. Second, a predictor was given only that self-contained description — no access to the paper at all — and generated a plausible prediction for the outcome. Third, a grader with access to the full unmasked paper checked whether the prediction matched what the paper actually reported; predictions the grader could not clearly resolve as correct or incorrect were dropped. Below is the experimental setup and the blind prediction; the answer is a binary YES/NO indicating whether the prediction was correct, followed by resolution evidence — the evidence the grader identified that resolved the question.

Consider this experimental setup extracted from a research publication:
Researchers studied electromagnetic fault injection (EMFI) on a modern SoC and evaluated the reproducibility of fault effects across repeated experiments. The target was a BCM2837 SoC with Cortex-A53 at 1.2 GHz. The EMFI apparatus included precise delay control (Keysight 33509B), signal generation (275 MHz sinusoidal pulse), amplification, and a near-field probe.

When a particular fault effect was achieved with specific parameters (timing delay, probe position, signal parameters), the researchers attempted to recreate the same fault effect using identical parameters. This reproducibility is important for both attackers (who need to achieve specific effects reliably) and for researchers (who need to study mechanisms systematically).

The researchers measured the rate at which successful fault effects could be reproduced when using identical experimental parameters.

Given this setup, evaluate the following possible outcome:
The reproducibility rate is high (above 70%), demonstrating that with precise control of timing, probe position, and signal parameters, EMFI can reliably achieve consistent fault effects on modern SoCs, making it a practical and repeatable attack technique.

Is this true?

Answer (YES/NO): NO